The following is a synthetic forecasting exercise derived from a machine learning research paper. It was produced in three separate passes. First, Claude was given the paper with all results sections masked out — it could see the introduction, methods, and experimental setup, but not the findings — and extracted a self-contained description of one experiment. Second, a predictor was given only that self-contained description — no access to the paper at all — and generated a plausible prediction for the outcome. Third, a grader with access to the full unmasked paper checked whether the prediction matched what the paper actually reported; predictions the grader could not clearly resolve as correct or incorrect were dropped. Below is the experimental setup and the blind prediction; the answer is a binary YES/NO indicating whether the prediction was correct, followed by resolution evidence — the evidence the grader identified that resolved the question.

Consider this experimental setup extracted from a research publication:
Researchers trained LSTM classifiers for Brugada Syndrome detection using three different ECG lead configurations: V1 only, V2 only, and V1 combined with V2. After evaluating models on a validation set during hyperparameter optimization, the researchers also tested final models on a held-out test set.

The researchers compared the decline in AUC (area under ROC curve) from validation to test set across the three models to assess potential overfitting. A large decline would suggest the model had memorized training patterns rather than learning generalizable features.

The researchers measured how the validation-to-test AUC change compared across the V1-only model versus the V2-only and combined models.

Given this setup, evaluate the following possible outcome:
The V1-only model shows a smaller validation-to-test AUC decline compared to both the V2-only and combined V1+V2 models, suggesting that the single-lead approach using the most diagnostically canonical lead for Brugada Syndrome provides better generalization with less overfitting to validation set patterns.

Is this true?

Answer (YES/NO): YES